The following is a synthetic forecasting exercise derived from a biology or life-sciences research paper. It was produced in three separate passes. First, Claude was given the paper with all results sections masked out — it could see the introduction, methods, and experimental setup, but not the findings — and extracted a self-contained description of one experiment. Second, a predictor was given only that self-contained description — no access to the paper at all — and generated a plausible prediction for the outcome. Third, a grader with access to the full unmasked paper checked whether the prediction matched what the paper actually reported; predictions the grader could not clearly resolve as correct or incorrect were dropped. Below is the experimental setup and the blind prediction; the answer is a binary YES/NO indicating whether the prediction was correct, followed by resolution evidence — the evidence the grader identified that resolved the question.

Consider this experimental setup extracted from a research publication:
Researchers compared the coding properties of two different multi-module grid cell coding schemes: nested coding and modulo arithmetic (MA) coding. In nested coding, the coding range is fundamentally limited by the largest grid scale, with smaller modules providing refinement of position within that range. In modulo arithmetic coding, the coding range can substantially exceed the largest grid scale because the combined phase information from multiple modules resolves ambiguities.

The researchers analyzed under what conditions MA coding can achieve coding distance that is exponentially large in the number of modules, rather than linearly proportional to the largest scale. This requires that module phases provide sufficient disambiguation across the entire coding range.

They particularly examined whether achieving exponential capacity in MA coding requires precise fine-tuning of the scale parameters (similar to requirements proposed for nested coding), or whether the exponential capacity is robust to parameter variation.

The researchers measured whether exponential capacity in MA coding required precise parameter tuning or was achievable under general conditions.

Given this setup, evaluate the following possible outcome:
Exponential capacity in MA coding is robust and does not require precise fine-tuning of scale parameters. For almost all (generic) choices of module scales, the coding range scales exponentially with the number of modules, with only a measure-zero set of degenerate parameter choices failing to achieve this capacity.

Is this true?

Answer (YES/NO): YES